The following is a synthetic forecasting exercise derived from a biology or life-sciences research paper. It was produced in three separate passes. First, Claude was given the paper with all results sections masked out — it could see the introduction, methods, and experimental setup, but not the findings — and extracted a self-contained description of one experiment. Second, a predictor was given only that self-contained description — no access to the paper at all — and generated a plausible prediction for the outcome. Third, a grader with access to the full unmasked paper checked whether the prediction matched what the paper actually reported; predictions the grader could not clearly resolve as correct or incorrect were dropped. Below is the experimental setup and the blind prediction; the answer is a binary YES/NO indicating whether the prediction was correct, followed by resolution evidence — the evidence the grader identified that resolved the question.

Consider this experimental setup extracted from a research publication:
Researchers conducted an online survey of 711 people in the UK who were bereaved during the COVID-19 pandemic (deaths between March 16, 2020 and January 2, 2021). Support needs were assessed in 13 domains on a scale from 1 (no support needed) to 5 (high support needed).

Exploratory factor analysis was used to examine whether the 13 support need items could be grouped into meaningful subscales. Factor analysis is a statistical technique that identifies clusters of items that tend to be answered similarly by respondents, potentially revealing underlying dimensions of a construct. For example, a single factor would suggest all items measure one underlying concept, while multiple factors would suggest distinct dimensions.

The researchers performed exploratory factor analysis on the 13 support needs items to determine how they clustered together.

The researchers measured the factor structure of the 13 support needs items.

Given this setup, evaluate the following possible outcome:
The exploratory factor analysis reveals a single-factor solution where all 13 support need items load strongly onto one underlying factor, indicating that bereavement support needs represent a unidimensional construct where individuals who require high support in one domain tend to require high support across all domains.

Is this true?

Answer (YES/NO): NO